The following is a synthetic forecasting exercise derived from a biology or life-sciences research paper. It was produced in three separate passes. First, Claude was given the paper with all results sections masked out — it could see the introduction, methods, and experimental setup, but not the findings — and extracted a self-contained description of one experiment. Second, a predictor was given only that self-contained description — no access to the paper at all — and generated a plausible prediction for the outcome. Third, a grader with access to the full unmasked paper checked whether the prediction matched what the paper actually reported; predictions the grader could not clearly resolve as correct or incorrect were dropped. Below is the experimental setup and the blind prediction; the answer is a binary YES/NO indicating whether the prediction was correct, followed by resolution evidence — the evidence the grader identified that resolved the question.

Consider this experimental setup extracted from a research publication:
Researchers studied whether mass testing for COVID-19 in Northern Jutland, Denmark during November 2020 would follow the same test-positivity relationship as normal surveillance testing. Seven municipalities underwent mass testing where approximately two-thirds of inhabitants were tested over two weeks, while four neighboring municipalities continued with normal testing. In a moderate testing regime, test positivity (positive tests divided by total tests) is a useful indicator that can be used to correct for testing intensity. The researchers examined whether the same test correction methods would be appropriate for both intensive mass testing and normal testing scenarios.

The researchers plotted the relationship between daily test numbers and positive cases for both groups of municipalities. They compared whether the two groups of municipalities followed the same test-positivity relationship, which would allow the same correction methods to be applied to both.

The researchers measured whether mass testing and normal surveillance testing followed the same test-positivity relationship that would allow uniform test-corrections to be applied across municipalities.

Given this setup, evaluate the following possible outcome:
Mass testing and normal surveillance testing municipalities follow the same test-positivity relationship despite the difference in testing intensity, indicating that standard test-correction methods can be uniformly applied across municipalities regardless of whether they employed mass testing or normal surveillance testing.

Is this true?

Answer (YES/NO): NO